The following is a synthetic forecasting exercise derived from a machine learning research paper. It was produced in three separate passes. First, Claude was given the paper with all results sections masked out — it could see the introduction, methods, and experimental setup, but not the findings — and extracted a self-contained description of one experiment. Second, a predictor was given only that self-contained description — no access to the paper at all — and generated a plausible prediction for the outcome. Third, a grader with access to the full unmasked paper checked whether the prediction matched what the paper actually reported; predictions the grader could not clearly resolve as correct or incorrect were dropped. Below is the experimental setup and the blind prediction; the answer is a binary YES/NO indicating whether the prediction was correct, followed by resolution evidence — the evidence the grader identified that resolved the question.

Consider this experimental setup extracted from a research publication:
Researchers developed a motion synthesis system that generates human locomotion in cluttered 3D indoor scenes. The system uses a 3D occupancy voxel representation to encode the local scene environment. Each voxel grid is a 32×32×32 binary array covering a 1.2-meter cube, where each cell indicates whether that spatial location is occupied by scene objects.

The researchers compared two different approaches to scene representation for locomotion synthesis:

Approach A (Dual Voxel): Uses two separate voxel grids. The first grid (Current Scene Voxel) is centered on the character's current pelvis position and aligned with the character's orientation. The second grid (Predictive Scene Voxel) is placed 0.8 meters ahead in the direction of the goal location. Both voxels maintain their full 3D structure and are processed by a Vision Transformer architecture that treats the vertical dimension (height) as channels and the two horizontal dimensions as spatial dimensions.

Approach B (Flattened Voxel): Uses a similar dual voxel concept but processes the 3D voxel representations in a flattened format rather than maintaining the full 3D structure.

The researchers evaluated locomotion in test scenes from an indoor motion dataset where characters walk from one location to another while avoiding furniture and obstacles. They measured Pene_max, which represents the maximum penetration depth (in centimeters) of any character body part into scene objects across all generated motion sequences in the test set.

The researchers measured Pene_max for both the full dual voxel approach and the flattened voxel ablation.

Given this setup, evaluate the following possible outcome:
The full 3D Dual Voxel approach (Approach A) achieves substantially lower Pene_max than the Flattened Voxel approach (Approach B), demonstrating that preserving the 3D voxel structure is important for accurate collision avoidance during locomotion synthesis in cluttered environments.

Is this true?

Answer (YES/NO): YES